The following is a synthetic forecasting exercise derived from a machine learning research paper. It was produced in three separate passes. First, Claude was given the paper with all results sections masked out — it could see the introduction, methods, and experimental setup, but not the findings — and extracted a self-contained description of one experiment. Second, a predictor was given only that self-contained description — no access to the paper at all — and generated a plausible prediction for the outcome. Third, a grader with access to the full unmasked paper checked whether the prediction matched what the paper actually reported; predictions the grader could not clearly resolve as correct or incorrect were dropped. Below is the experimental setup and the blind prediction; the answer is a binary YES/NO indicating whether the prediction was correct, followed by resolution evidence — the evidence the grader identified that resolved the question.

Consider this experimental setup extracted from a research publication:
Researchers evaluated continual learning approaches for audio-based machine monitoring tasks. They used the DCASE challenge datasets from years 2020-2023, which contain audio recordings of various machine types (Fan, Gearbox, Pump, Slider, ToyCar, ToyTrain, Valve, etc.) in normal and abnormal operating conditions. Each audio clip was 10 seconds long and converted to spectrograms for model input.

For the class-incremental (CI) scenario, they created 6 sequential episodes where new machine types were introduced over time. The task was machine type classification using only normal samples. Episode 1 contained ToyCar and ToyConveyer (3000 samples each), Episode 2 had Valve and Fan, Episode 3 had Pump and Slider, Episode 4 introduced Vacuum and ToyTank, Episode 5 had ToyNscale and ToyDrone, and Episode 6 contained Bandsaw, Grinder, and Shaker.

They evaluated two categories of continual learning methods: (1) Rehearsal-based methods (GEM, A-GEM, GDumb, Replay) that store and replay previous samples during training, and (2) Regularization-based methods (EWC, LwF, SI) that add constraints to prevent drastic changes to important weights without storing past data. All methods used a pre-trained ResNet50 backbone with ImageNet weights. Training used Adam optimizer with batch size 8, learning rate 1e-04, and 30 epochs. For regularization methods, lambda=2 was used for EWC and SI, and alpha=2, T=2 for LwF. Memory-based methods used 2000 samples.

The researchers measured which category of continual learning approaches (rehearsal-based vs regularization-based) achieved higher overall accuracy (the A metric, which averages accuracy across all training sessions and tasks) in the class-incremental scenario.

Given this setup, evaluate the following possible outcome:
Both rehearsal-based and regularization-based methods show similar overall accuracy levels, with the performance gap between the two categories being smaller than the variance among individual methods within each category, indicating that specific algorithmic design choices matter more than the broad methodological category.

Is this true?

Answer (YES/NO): NO